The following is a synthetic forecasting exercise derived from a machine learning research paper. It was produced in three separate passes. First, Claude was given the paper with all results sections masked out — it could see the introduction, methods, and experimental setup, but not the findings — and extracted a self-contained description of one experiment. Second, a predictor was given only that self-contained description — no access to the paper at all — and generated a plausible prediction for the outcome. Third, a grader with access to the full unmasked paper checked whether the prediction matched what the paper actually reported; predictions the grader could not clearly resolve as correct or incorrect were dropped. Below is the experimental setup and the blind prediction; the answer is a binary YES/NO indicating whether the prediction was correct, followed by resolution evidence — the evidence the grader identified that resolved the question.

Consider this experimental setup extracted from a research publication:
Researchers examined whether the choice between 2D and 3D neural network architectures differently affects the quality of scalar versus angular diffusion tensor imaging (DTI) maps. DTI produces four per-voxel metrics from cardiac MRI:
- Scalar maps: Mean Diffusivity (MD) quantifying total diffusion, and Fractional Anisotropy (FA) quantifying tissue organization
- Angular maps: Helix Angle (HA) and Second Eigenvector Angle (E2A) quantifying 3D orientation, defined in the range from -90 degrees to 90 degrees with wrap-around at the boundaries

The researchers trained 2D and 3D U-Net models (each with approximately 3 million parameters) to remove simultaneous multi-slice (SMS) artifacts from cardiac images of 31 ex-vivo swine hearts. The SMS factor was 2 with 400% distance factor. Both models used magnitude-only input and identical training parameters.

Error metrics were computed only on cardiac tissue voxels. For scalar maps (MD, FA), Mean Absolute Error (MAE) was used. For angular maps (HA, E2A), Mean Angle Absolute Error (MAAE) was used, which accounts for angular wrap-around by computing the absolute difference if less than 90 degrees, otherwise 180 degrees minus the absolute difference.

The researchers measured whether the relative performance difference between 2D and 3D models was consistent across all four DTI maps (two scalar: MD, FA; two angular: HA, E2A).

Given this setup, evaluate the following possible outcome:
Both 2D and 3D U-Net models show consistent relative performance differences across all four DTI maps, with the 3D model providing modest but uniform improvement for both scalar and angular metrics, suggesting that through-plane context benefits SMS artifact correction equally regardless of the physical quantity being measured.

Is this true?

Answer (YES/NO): NO